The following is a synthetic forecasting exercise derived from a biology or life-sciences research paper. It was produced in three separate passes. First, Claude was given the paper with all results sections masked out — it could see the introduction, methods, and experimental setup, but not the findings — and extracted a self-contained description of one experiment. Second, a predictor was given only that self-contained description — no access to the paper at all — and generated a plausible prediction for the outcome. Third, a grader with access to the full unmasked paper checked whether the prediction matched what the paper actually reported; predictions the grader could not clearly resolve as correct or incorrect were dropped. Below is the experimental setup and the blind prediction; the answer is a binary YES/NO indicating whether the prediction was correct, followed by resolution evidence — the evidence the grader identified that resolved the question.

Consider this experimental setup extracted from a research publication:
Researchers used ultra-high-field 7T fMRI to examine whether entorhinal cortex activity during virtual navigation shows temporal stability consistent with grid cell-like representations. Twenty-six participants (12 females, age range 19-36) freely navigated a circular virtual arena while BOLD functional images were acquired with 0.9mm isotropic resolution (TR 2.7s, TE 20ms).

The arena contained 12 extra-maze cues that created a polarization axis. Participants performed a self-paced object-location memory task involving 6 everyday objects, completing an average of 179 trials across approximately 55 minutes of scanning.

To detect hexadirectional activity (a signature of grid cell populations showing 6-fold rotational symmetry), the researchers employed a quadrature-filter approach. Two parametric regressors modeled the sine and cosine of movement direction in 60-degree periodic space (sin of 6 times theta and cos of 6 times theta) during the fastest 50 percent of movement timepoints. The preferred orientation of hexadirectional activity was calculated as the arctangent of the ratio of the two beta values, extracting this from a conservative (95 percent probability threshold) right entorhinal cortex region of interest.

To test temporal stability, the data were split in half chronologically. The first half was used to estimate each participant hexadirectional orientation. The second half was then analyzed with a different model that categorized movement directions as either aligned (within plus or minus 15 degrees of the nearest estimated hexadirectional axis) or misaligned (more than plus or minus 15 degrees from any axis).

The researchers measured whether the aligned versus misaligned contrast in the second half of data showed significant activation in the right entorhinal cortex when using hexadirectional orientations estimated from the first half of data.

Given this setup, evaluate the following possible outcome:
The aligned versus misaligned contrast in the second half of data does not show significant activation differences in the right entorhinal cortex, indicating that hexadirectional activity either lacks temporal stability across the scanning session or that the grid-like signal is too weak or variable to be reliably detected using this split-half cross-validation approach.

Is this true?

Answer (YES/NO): NO